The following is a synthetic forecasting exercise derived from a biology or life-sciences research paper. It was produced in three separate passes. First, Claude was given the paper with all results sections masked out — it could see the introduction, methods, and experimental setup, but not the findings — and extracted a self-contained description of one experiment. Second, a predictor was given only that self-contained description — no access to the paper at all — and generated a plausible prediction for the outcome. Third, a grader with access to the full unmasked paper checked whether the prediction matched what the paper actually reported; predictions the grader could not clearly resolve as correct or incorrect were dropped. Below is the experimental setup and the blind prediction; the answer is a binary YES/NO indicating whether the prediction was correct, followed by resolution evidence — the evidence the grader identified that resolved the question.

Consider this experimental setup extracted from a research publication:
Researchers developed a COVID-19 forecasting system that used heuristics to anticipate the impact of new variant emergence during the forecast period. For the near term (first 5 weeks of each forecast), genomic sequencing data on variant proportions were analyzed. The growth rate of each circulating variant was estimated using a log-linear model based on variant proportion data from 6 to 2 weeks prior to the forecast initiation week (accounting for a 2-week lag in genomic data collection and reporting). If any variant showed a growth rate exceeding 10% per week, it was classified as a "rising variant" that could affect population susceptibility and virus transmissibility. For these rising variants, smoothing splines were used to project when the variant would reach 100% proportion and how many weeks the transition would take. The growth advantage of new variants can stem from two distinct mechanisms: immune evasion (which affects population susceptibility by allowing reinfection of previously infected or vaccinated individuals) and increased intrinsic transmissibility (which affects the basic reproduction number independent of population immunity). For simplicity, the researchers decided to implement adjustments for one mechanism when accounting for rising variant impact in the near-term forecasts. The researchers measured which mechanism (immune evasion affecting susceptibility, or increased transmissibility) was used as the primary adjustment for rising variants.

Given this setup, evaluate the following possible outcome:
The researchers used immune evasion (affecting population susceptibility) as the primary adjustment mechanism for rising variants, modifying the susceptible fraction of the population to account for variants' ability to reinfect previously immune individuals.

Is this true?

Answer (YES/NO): YES